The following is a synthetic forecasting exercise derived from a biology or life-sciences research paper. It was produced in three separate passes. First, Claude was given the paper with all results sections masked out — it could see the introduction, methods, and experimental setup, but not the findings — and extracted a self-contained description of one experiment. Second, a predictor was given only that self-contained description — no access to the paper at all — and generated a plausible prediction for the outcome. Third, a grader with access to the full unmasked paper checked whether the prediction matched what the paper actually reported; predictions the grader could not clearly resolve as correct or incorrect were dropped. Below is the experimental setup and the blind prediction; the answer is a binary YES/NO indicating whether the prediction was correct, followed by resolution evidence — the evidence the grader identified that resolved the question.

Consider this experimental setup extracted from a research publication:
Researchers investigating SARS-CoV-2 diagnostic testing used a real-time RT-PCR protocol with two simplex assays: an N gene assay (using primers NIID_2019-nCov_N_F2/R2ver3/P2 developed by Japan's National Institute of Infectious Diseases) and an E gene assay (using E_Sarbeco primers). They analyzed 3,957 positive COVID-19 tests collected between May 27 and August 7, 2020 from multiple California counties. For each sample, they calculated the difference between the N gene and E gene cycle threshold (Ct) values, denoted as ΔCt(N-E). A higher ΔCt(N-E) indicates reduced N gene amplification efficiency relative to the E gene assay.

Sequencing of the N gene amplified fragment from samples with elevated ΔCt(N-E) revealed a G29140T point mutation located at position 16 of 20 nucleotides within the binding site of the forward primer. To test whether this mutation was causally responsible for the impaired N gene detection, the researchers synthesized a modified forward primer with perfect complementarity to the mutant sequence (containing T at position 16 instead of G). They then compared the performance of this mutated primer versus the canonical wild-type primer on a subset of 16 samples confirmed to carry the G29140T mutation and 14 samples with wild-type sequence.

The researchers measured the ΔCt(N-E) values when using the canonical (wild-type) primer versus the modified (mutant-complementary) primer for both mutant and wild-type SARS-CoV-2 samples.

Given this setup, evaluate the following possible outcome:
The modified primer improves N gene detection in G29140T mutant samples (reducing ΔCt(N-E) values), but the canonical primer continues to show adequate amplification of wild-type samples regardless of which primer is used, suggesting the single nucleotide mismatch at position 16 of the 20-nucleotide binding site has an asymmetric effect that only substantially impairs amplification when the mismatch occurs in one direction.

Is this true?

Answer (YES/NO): NO